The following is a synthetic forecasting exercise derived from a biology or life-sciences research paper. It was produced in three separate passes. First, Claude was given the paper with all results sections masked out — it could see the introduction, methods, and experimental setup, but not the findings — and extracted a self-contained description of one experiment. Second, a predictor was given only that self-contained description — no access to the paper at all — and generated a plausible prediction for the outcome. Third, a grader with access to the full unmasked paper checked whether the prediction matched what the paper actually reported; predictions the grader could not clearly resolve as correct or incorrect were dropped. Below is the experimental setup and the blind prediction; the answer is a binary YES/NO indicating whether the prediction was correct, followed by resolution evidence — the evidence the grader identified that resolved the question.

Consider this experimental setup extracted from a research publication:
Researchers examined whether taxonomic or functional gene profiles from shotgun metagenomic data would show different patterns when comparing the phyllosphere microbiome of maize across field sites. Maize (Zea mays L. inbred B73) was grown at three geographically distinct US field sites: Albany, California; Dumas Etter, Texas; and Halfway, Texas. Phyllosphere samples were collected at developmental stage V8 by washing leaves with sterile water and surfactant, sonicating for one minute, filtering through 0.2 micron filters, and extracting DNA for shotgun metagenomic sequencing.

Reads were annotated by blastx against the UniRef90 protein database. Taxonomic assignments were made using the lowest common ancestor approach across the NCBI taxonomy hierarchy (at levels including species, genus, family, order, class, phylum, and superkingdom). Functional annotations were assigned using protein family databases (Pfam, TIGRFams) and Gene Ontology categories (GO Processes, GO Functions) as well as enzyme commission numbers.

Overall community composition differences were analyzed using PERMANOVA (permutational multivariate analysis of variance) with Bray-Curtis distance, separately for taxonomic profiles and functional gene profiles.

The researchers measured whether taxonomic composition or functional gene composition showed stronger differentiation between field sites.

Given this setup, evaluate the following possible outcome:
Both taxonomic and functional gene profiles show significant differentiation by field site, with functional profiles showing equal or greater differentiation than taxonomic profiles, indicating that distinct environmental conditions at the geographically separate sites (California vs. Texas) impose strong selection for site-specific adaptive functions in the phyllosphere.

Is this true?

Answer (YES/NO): NO